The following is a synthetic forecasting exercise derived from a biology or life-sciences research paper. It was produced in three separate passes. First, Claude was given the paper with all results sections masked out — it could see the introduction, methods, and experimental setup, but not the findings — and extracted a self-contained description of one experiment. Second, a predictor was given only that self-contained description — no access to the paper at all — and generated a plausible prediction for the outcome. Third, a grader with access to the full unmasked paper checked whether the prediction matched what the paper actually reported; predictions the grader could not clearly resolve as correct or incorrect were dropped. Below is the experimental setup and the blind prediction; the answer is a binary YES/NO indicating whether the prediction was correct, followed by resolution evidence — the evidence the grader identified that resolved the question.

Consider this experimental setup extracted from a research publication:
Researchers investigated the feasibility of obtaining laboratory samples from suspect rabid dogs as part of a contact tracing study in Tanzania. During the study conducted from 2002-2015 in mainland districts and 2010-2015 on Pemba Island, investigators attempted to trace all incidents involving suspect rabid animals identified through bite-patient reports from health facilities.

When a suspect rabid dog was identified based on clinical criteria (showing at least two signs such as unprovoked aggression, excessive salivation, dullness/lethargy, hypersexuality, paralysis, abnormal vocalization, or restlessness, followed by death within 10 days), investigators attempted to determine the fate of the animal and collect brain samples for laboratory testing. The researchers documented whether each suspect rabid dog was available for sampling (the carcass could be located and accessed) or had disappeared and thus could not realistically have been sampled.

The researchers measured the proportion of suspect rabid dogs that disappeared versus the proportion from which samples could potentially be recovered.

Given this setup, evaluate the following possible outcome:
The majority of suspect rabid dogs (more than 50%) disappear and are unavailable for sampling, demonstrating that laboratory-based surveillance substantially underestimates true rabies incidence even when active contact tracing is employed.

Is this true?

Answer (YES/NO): NO